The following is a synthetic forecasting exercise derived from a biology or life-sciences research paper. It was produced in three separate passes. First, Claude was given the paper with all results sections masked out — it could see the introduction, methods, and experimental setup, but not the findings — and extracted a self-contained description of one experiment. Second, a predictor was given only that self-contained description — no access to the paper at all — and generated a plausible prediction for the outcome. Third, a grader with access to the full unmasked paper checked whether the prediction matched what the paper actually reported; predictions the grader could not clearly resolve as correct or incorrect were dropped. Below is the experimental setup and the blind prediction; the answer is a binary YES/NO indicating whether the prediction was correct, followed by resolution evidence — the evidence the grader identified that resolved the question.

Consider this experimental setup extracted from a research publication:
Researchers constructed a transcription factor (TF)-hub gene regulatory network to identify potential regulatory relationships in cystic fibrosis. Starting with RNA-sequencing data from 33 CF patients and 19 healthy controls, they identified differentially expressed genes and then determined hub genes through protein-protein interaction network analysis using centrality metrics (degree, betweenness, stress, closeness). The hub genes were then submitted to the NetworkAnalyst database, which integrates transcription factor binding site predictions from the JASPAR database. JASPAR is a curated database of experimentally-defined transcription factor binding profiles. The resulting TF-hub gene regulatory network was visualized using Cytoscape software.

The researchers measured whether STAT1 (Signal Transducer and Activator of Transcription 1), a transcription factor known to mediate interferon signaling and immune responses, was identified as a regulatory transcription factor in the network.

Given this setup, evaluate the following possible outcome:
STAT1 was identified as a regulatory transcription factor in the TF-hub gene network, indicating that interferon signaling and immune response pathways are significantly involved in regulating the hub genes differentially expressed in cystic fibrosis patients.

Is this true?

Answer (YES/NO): YES